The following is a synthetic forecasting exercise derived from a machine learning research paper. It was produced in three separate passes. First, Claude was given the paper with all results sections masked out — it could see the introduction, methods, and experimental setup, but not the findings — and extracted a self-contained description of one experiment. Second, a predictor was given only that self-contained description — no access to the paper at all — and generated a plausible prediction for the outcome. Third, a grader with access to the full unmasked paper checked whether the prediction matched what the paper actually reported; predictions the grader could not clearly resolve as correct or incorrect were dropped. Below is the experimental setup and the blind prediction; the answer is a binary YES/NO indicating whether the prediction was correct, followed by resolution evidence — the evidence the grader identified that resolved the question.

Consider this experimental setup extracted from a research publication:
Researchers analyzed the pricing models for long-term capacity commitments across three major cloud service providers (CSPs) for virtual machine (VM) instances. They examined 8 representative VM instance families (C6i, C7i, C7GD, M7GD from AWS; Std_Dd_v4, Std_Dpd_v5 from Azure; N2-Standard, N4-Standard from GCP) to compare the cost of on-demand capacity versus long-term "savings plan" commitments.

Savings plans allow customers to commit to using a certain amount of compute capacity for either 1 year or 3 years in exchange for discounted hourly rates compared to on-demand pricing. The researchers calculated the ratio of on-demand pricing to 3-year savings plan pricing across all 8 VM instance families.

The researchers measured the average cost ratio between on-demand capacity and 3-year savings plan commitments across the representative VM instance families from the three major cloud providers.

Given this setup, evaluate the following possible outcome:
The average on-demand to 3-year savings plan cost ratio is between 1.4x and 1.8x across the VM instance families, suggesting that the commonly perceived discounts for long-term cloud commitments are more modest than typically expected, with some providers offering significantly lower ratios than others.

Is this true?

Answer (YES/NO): NO